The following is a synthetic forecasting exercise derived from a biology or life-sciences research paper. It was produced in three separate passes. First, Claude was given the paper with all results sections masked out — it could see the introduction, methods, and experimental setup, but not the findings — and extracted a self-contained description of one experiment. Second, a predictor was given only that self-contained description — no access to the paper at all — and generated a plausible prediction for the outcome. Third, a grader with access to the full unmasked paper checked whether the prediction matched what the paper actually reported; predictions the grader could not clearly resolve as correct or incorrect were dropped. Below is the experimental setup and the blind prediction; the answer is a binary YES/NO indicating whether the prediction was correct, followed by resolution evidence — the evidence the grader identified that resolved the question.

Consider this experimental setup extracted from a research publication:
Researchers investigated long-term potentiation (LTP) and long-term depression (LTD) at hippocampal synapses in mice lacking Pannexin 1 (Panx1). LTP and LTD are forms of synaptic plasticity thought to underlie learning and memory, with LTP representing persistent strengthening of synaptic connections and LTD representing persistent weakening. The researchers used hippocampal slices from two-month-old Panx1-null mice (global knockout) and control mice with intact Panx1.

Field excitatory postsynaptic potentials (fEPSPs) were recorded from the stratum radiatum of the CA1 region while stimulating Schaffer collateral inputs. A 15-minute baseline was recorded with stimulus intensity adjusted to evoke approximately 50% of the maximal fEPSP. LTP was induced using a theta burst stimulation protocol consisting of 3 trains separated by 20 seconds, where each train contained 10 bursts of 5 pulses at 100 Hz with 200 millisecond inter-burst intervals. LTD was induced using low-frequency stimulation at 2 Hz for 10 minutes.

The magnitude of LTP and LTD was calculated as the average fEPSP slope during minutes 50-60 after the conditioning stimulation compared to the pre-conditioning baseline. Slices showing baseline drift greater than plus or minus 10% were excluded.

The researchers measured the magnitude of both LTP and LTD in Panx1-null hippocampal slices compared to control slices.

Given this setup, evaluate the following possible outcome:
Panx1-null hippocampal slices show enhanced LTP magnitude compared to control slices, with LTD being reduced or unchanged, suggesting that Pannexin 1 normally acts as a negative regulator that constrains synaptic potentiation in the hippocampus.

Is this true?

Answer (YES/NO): NO